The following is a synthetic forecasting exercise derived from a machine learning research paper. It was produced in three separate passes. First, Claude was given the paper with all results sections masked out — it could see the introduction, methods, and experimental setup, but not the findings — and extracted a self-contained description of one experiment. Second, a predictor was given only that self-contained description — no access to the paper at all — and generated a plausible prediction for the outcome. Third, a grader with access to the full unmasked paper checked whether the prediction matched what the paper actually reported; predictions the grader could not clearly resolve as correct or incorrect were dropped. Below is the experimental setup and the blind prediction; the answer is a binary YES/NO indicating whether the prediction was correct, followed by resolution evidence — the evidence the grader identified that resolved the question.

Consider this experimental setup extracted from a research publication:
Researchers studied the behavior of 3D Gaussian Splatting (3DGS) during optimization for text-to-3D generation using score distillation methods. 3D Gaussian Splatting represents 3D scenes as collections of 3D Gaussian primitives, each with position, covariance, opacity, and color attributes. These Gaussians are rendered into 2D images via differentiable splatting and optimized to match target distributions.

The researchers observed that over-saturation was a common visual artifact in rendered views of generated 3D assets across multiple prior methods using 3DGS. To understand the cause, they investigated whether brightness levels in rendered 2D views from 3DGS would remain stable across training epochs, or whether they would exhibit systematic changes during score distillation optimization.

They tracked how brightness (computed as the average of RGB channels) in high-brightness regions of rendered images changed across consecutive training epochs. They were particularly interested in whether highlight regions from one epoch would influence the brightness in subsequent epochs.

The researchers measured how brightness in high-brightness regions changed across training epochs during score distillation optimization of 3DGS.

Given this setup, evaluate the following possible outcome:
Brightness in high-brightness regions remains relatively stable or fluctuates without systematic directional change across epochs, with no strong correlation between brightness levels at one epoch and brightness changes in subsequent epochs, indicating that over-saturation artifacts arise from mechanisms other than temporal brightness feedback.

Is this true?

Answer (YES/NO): NO